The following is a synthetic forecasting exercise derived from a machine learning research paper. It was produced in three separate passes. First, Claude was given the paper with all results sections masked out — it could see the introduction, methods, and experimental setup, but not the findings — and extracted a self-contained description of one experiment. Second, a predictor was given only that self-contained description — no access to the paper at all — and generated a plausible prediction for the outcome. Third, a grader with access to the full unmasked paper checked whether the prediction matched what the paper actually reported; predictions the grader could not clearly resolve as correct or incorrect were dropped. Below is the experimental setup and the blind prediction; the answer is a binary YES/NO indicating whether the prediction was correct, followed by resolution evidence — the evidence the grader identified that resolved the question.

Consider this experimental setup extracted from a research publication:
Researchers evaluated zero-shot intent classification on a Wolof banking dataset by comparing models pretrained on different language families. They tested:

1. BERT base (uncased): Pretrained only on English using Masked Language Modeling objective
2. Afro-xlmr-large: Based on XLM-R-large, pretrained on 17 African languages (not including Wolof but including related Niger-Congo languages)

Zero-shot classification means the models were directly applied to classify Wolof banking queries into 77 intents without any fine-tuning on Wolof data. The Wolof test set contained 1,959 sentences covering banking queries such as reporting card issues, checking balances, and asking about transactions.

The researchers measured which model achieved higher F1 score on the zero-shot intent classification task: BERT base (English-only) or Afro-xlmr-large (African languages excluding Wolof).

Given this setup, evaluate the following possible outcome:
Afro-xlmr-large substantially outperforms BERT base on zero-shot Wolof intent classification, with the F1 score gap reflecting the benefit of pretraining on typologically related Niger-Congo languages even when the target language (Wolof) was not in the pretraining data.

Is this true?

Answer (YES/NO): NO